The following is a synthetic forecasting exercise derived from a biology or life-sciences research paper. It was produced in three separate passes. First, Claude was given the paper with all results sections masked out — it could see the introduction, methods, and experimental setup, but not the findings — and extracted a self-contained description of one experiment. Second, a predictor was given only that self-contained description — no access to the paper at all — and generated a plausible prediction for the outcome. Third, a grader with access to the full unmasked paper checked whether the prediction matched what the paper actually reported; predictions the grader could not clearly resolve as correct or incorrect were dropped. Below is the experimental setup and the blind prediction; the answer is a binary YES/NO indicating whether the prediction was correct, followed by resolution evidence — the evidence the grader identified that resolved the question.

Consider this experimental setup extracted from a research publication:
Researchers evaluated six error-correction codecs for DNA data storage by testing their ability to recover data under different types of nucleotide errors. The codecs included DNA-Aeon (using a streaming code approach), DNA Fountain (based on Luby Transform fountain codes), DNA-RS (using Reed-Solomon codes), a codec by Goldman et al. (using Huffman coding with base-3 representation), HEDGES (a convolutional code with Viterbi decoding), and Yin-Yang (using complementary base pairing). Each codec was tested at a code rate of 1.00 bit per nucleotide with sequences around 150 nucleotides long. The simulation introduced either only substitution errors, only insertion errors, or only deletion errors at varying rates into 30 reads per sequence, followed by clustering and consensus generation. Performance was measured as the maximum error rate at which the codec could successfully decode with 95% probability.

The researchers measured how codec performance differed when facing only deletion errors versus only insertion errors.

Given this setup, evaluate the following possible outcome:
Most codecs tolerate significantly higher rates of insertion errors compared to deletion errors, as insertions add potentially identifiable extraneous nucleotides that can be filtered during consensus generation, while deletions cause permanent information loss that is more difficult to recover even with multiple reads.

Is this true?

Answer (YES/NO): NO